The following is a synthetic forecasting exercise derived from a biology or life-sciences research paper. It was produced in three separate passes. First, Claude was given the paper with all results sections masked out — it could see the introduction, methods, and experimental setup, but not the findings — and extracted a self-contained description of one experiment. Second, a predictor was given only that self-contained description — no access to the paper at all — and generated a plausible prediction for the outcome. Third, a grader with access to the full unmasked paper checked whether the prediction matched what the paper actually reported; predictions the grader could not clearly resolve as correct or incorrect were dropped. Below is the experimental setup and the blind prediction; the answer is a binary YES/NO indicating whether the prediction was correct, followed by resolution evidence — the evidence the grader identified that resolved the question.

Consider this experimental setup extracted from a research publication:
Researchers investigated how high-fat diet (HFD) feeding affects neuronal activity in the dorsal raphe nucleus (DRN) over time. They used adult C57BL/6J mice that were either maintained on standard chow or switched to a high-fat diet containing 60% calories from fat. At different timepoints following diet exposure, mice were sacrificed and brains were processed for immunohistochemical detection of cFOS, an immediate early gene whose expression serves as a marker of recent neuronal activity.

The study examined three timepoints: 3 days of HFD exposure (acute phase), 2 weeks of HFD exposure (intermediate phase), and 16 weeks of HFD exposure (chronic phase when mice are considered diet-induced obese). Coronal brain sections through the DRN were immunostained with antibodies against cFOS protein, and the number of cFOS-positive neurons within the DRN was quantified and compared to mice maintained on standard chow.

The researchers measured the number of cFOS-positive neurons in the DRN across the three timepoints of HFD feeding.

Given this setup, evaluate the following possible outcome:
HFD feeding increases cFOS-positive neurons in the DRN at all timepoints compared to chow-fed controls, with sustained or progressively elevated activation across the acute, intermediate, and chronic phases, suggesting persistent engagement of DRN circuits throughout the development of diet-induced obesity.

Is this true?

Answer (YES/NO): YES